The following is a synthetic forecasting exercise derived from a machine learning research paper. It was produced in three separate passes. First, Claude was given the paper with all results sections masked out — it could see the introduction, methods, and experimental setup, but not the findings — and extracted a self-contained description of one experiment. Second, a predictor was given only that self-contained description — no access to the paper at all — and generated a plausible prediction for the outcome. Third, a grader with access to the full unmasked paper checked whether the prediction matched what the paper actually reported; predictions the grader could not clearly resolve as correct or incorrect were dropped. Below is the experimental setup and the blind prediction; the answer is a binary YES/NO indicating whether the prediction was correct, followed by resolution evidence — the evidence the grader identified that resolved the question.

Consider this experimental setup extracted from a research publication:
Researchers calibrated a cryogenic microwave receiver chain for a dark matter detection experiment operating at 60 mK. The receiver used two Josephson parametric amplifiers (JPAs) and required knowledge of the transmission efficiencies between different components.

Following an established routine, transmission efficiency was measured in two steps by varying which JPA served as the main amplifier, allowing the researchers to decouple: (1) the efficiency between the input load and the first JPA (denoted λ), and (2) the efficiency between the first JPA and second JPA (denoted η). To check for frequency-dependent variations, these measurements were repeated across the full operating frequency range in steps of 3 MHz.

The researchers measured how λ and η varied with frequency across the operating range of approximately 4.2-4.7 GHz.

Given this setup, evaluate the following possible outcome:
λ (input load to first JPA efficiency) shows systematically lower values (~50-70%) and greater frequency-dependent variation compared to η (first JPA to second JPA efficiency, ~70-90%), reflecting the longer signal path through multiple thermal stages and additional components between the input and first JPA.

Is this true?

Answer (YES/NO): NO